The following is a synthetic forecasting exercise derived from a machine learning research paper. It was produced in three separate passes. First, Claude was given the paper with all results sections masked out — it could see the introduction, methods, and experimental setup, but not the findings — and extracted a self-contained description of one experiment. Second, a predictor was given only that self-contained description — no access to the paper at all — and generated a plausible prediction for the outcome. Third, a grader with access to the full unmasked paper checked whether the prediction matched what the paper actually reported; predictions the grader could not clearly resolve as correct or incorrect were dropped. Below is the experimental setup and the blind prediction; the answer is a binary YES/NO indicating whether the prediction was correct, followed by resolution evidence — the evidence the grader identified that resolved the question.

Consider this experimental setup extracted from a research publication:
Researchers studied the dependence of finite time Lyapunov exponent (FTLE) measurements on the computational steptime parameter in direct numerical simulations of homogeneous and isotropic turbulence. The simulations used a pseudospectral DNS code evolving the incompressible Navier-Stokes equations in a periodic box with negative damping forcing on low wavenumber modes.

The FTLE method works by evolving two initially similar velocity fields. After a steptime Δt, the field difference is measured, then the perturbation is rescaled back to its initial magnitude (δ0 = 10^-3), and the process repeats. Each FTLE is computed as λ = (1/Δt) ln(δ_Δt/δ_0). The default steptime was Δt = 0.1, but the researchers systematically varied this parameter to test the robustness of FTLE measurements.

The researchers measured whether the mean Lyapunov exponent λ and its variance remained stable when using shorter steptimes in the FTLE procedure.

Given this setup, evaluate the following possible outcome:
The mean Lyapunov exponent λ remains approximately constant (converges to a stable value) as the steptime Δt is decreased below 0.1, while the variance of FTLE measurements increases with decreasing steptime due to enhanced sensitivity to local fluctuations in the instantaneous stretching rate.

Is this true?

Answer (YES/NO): NO